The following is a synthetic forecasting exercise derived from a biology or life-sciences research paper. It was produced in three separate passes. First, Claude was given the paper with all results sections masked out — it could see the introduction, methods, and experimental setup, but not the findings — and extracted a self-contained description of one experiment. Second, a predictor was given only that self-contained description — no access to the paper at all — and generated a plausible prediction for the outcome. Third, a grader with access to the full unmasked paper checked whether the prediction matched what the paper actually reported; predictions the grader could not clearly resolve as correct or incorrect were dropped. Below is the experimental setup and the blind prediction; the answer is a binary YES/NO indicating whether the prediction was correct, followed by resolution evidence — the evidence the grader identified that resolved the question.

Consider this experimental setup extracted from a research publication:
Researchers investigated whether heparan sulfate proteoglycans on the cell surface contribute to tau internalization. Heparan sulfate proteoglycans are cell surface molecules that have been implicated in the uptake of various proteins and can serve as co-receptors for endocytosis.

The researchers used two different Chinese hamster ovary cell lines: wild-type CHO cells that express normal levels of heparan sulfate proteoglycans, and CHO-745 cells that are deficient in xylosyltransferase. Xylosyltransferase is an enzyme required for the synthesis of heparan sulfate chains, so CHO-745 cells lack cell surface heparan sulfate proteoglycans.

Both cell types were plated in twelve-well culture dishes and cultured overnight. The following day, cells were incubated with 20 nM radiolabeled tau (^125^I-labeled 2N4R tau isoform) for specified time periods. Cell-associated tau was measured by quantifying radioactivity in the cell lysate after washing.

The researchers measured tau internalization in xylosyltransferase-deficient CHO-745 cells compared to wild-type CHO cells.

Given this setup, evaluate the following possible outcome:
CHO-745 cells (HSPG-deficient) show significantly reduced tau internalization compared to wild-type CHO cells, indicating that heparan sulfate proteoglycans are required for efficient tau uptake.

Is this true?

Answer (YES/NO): YES